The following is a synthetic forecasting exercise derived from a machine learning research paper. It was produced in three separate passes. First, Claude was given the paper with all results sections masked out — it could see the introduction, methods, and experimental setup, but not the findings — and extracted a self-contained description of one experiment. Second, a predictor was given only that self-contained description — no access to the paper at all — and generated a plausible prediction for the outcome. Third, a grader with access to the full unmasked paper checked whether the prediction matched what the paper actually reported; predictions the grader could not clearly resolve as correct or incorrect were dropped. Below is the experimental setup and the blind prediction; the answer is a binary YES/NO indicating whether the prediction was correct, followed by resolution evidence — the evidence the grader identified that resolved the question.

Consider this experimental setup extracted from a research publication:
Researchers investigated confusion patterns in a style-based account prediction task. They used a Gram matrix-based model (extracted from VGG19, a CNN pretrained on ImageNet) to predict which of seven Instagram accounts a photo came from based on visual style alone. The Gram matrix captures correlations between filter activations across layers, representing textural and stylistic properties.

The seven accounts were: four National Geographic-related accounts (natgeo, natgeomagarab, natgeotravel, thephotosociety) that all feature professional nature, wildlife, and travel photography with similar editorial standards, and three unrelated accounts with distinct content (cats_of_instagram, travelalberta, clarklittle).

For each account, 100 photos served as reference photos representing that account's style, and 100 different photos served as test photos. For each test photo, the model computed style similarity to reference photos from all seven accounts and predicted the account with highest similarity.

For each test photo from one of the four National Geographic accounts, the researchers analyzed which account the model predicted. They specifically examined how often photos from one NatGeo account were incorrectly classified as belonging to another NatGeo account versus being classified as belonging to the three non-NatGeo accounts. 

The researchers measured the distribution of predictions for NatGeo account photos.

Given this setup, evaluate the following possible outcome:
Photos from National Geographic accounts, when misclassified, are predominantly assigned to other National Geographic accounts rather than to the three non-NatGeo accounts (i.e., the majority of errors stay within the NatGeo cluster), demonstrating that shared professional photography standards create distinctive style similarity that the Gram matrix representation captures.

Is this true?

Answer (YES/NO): NO